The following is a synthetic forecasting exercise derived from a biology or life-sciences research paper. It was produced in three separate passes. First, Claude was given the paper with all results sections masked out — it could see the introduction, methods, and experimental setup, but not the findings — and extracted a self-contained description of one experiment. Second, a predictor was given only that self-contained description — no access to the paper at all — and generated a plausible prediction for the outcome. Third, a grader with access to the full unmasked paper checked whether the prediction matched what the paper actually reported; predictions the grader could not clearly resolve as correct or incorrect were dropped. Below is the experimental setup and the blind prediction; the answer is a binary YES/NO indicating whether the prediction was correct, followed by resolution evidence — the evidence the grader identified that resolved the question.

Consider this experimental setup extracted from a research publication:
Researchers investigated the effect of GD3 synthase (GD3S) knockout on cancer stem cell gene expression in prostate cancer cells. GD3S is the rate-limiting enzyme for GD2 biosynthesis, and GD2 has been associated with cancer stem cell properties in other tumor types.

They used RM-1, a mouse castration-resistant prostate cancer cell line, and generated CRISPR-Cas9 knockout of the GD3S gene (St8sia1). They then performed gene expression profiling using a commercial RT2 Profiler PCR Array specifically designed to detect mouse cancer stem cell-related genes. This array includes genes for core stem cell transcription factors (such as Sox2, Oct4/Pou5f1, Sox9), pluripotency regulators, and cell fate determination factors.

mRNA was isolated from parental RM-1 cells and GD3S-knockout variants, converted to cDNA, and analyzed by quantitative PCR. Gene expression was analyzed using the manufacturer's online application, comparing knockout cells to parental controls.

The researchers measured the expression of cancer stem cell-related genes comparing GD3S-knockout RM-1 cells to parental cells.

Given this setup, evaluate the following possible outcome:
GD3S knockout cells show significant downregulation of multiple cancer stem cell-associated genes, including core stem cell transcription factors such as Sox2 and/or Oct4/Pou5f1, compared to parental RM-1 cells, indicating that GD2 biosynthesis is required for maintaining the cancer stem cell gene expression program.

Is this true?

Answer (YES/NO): YES